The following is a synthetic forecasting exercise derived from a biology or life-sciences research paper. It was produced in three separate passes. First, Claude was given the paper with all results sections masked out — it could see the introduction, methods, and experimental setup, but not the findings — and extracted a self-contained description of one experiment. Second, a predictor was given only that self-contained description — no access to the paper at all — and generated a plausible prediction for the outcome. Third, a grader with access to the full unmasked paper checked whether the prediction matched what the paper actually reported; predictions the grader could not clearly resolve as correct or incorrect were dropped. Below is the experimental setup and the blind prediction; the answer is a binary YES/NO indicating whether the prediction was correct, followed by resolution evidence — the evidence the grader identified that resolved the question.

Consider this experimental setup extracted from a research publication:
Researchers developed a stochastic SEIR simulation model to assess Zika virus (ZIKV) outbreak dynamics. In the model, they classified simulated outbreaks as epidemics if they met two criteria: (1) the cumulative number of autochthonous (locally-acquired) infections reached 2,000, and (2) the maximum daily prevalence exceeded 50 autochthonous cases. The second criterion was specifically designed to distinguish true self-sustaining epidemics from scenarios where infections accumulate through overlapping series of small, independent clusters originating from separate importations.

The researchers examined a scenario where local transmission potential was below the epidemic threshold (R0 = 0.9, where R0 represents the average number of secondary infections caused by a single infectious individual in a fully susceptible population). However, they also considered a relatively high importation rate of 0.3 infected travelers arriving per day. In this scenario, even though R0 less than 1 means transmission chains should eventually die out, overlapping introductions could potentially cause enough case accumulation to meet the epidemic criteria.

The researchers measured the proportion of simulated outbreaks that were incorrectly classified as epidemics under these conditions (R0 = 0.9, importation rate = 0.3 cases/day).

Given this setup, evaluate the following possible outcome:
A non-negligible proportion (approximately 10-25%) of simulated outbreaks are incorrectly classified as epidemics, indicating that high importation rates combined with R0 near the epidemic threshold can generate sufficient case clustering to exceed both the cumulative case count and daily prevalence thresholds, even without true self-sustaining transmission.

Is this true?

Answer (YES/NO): NO